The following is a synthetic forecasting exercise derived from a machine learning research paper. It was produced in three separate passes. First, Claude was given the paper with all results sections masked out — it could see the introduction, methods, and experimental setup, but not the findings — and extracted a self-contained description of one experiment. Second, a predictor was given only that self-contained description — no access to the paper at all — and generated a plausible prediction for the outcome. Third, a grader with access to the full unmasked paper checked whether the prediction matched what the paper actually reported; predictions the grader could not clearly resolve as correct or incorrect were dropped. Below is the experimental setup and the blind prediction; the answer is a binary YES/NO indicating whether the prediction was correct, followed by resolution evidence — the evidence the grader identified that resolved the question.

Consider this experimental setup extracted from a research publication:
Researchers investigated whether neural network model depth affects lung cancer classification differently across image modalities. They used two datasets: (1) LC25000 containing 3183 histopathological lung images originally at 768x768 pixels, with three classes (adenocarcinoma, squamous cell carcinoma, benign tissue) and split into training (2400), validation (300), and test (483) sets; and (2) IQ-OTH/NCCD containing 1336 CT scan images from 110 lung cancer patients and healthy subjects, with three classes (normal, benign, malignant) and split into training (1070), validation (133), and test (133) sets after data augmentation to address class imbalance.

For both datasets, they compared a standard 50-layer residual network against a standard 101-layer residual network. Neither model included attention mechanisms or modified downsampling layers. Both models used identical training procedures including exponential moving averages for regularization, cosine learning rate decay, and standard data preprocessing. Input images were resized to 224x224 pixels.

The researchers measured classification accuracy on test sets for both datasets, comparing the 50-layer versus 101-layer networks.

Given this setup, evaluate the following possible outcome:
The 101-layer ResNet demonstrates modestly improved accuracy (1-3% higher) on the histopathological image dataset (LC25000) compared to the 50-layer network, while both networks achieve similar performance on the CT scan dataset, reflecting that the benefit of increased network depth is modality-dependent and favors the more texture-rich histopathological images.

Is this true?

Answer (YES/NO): NO